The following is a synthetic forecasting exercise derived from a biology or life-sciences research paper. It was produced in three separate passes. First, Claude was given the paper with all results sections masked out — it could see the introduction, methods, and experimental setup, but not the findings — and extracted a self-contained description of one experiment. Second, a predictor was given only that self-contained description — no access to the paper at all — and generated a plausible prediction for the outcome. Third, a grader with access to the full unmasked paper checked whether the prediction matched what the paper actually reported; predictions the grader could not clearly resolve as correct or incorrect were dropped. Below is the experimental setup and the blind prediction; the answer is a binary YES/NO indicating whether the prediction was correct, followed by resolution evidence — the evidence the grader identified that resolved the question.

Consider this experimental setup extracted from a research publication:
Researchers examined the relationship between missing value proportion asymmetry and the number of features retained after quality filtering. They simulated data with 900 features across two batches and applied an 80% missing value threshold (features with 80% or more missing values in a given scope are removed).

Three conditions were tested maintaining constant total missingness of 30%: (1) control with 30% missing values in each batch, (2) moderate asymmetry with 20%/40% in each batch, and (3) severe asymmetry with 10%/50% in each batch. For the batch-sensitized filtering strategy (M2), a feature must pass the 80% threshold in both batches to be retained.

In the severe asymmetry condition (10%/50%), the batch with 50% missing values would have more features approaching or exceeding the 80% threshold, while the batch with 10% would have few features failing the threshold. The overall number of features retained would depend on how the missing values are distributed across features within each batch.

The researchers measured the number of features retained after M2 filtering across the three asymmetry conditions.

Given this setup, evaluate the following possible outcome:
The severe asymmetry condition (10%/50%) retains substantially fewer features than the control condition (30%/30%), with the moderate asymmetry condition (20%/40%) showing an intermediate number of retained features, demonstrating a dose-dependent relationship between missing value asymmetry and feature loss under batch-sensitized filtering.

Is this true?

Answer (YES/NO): YES